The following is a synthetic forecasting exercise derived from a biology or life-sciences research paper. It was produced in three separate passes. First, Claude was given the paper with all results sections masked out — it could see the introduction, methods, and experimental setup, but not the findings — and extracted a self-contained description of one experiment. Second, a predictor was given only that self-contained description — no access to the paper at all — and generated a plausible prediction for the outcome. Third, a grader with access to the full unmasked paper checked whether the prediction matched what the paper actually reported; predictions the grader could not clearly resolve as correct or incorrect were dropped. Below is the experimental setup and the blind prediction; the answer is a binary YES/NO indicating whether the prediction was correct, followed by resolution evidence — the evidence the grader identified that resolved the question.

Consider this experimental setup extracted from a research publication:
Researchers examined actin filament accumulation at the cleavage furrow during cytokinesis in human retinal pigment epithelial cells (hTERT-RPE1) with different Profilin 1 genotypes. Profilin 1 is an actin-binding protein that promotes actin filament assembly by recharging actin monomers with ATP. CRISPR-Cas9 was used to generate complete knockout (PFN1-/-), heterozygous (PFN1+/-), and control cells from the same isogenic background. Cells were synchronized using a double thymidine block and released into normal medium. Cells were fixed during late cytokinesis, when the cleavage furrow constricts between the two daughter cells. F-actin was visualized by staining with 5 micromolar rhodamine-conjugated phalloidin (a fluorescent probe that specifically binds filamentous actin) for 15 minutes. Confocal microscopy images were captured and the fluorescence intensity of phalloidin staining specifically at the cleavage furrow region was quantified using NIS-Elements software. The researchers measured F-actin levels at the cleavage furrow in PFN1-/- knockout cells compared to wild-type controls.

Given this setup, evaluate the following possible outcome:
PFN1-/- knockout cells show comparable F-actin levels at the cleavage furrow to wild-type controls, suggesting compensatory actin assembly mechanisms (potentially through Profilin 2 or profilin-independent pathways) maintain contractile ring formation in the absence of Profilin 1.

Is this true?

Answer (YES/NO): NO